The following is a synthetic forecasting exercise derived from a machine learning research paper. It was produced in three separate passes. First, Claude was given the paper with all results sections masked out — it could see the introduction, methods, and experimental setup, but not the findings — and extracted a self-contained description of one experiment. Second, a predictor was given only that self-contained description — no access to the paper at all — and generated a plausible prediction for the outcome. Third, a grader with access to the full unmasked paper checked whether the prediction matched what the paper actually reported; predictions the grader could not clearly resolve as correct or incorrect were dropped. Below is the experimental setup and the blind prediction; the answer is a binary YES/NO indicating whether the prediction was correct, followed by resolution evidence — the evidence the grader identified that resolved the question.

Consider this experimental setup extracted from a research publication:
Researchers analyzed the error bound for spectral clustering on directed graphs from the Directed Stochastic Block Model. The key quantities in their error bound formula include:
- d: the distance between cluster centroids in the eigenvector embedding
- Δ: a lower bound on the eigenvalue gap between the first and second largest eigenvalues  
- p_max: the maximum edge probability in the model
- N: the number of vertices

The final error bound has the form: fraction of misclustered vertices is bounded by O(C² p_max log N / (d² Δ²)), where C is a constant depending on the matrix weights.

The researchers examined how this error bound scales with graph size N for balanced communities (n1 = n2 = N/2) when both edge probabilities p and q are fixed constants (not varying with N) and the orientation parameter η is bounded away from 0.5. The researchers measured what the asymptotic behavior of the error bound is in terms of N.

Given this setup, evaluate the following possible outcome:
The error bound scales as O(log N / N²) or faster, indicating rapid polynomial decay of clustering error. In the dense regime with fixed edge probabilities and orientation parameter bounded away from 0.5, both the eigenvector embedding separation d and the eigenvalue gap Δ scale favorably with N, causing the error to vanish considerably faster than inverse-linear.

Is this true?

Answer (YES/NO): NO